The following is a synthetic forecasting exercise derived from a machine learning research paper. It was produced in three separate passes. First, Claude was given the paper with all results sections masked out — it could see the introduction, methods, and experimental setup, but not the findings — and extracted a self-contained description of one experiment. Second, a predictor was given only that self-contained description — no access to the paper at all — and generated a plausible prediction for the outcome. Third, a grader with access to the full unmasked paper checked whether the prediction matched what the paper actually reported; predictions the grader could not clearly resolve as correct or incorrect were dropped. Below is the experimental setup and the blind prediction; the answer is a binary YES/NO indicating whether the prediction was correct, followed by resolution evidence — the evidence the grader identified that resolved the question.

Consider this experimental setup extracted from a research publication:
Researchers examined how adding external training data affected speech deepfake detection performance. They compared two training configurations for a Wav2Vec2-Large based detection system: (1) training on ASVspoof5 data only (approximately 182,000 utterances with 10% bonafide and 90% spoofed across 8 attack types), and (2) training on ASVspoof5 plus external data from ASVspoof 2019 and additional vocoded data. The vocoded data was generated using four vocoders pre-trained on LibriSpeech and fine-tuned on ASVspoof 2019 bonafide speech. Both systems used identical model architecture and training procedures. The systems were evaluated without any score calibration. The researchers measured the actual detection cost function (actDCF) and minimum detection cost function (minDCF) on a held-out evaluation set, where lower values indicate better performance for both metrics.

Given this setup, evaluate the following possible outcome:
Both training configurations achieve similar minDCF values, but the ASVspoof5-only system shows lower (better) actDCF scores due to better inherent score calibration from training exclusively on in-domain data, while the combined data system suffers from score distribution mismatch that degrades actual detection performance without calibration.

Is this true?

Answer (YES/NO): NO